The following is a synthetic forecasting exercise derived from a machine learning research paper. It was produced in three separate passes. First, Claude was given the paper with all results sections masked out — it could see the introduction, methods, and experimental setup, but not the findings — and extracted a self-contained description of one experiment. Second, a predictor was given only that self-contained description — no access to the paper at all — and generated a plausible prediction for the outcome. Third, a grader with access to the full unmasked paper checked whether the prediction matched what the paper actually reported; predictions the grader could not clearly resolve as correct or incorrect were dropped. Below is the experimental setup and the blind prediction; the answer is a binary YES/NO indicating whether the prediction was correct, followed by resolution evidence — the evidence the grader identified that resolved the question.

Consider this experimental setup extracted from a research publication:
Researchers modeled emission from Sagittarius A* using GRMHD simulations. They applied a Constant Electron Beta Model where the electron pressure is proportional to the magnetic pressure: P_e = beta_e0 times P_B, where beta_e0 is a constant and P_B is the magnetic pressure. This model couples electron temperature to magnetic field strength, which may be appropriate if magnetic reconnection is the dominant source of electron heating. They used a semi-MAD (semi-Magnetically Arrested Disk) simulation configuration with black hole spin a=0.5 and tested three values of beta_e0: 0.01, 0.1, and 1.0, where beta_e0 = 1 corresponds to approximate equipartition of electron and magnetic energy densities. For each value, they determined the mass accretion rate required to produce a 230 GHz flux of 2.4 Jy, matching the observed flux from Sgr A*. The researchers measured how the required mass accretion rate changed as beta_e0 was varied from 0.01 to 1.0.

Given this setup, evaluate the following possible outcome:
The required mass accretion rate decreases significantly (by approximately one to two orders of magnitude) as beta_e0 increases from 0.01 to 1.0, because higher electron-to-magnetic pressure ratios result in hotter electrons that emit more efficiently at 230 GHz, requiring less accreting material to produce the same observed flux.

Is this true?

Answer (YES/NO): NO